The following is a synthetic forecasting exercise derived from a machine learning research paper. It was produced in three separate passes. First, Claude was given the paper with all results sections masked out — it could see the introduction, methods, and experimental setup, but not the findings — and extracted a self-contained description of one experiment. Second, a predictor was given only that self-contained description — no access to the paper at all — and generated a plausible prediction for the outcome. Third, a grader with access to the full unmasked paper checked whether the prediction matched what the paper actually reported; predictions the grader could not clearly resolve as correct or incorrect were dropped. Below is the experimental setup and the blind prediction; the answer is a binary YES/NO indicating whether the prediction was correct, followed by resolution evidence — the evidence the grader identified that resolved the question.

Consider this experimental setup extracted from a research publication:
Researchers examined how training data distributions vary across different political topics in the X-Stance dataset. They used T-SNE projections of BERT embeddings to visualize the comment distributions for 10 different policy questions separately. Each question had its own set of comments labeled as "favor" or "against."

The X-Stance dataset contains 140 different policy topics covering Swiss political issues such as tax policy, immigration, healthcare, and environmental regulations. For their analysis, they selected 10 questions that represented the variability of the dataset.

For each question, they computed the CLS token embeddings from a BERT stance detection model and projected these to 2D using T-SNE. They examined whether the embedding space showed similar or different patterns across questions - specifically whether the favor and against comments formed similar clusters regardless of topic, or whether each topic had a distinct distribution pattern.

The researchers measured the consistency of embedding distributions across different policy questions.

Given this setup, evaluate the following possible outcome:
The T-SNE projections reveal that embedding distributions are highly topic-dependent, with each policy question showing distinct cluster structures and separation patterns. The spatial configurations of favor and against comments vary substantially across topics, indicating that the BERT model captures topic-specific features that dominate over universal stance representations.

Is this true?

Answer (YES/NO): YES